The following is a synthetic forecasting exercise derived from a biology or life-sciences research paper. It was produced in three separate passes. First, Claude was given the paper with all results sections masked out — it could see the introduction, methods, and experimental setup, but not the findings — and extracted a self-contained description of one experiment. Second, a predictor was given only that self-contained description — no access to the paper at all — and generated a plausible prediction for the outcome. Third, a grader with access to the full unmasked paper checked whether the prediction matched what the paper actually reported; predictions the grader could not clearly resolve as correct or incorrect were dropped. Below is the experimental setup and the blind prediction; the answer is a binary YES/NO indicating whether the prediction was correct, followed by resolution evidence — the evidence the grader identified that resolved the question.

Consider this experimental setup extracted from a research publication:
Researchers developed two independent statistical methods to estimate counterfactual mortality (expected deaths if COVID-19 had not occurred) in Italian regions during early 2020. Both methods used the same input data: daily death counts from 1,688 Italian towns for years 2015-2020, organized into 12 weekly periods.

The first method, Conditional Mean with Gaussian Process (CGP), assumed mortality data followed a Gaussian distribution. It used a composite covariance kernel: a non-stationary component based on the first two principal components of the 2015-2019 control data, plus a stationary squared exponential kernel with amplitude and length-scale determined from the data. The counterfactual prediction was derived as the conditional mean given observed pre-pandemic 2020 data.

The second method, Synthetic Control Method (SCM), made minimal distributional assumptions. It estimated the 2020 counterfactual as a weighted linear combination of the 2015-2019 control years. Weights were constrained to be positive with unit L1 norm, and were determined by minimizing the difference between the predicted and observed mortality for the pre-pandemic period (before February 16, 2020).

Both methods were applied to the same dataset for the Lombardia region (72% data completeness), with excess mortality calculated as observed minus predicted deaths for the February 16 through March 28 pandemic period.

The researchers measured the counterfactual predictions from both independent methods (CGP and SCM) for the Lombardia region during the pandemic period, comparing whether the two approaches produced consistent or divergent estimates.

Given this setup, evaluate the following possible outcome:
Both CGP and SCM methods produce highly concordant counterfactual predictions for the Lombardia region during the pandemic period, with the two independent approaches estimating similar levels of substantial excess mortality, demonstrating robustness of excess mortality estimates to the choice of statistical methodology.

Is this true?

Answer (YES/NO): YES